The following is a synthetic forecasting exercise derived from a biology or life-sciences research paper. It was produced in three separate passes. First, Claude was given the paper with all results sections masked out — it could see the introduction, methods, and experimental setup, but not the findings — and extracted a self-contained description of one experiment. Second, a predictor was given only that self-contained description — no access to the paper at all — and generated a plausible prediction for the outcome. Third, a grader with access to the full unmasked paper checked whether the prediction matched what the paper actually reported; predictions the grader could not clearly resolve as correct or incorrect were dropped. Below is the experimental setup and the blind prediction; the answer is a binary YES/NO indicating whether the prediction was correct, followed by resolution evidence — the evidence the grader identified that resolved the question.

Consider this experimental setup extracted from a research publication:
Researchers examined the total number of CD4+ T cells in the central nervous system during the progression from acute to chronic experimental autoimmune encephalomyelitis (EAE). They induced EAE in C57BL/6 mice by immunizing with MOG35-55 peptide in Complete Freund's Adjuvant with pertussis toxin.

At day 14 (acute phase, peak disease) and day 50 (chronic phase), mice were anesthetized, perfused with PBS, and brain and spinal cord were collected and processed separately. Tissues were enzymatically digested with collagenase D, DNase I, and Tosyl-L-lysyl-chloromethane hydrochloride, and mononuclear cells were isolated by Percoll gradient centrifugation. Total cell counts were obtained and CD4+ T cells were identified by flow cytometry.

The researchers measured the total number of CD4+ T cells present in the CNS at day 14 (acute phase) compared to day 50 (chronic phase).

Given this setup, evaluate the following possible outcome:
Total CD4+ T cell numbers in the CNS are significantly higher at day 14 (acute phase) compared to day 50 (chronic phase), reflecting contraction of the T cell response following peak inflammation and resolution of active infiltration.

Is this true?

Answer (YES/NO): YES